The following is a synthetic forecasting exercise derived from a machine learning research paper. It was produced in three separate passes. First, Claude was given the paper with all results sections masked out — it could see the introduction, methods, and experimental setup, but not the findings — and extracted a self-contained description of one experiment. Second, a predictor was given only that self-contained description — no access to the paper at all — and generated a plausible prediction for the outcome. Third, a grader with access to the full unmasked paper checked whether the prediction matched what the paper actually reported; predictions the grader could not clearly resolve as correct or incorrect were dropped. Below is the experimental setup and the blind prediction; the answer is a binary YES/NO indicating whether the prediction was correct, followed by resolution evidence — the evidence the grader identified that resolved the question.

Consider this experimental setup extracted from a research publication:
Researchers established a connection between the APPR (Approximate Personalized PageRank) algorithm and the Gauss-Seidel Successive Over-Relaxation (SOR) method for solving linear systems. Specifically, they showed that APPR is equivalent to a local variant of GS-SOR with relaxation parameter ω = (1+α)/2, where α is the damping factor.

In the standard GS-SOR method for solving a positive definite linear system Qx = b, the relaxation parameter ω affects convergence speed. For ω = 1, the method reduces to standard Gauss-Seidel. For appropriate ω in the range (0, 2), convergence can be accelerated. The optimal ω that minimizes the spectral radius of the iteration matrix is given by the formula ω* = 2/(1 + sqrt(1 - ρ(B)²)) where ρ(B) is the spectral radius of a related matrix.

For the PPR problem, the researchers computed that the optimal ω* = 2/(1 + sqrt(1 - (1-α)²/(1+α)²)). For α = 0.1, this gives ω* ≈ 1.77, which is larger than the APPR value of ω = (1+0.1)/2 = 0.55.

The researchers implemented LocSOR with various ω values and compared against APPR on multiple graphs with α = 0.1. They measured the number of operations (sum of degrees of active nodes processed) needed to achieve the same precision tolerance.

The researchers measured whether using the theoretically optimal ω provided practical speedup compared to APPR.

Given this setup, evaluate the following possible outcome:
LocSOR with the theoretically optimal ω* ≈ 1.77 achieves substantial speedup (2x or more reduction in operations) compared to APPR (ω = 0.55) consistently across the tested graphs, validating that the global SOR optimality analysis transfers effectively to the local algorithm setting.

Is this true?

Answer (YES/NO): NO